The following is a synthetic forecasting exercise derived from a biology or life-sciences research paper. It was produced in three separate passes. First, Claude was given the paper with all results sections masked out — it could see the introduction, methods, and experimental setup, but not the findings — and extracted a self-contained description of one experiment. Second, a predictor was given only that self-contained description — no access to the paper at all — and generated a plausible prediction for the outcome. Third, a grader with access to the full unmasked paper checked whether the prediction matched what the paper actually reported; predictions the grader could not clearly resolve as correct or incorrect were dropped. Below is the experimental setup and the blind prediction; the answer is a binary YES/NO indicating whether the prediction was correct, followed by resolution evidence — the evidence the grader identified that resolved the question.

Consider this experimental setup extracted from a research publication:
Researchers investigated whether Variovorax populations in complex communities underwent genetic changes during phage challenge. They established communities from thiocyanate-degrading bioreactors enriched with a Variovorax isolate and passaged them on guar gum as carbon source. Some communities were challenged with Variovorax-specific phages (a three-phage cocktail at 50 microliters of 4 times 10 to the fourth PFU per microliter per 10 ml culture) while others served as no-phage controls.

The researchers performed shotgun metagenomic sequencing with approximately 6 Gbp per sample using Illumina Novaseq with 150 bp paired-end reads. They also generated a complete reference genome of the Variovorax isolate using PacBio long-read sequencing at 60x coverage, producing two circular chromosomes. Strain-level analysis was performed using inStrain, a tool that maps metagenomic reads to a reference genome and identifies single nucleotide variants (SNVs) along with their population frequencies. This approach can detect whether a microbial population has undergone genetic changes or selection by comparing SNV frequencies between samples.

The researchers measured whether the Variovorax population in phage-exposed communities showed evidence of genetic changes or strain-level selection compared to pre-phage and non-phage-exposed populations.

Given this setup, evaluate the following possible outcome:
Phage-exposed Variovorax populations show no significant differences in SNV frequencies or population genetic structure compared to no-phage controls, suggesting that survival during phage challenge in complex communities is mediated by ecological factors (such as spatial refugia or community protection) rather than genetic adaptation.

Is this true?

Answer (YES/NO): NO